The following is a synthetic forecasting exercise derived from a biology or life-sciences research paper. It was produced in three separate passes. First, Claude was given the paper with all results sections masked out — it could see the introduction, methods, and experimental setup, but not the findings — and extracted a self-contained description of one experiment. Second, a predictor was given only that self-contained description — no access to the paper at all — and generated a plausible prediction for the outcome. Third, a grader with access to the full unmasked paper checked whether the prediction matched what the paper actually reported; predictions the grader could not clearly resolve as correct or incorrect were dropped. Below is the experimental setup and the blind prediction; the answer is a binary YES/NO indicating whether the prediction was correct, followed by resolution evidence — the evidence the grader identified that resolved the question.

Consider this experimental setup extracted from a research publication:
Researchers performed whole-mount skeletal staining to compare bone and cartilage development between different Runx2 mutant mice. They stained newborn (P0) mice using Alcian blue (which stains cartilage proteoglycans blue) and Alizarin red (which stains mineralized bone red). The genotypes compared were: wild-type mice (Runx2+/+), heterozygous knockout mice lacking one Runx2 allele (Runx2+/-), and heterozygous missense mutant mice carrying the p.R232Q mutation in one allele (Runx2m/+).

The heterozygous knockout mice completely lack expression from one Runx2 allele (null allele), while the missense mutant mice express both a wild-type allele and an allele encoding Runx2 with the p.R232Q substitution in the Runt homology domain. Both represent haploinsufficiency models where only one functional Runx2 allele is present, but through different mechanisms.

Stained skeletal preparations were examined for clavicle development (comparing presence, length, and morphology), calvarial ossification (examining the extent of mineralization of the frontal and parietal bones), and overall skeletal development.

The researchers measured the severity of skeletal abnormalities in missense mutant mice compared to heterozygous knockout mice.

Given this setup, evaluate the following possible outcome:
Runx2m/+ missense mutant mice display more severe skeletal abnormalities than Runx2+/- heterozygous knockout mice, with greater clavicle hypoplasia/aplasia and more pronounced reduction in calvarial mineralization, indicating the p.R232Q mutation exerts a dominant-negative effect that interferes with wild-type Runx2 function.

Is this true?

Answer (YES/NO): NO